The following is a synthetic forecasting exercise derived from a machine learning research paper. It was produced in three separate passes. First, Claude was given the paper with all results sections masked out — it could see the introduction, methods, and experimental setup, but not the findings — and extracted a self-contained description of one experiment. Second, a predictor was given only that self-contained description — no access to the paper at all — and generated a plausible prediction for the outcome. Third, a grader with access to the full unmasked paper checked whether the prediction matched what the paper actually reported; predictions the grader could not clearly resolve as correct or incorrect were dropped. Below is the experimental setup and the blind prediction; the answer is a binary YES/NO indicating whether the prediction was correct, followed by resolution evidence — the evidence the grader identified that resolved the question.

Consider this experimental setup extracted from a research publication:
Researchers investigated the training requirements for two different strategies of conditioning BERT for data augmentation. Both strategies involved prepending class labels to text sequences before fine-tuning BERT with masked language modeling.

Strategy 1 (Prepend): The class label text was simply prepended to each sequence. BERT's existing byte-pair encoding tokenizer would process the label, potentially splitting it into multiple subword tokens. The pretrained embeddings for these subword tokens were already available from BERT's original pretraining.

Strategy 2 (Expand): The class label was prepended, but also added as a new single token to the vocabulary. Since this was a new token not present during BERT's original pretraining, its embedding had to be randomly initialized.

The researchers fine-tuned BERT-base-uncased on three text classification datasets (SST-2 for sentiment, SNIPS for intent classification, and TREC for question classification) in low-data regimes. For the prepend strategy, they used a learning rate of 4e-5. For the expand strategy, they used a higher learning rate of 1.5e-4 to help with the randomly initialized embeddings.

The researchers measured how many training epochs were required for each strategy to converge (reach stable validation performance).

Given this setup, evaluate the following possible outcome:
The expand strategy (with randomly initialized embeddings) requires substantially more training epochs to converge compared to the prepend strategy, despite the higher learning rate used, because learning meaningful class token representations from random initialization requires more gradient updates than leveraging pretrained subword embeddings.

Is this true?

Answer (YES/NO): YES